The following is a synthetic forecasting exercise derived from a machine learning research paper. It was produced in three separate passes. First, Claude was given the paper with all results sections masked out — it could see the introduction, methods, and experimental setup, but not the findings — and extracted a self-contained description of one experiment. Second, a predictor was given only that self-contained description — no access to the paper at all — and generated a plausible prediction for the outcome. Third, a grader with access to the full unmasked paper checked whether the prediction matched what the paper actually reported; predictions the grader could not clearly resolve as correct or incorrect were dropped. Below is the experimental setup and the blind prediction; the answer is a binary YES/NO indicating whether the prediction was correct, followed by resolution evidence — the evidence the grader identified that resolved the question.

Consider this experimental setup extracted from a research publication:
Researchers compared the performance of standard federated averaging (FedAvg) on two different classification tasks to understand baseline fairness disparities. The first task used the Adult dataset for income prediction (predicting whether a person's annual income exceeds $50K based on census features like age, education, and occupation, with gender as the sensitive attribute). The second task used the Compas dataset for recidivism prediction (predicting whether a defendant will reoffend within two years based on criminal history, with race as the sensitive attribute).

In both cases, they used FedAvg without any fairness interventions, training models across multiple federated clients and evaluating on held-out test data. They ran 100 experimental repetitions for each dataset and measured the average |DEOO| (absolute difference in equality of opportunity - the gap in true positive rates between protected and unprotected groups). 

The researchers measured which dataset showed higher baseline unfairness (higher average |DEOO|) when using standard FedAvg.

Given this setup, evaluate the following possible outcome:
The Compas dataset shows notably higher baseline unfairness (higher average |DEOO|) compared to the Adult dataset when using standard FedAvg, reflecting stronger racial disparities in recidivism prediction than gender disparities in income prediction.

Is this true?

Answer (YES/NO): NO